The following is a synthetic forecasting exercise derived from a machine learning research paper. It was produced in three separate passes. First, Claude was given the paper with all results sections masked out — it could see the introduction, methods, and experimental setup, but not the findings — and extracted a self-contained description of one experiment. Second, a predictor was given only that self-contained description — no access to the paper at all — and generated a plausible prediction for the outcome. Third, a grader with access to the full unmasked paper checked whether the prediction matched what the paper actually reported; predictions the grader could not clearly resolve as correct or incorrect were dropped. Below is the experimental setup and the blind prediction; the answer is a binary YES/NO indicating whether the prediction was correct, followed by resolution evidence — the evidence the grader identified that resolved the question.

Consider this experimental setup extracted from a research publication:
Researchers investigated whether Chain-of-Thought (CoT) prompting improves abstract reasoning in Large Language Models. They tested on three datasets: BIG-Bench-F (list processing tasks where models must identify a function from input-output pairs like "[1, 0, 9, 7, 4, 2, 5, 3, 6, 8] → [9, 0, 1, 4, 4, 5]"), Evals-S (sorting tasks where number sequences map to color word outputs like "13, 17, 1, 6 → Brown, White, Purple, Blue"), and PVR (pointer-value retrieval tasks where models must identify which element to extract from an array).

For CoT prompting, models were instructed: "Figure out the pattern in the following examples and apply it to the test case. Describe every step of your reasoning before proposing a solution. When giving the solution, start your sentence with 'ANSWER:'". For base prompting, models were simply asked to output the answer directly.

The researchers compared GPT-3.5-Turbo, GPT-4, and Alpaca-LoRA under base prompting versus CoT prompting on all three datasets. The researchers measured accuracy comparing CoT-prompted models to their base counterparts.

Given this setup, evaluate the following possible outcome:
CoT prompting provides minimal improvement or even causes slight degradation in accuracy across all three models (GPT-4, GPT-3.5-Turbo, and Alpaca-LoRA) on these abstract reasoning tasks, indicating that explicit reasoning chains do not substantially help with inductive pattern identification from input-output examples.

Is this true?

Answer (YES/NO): NO